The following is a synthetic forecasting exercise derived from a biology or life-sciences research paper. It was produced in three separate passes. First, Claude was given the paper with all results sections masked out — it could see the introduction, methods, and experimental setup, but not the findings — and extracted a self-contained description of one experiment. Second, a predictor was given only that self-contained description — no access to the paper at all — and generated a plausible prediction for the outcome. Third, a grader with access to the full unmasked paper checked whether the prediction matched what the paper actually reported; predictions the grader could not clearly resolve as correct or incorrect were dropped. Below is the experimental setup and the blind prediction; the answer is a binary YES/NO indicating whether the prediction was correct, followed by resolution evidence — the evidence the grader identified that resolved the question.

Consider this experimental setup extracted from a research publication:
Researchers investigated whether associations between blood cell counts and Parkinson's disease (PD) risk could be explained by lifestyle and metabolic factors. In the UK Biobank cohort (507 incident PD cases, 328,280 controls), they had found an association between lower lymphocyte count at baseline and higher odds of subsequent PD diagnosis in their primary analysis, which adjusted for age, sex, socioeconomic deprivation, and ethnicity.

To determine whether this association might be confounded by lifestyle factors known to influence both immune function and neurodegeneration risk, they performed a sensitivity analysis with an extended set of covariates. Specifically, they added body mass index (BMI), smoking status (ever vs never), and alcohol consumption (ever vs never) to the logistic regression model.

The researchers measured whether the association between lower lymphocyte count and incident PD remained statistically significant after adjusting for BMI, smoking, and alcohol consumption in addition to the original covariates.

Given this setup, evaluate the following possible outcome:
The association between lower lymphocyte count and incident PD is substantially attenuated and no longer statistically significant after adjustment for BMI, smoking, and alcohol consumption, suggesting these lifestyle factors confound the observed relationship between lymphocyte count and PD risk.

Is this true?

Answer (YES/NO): NO